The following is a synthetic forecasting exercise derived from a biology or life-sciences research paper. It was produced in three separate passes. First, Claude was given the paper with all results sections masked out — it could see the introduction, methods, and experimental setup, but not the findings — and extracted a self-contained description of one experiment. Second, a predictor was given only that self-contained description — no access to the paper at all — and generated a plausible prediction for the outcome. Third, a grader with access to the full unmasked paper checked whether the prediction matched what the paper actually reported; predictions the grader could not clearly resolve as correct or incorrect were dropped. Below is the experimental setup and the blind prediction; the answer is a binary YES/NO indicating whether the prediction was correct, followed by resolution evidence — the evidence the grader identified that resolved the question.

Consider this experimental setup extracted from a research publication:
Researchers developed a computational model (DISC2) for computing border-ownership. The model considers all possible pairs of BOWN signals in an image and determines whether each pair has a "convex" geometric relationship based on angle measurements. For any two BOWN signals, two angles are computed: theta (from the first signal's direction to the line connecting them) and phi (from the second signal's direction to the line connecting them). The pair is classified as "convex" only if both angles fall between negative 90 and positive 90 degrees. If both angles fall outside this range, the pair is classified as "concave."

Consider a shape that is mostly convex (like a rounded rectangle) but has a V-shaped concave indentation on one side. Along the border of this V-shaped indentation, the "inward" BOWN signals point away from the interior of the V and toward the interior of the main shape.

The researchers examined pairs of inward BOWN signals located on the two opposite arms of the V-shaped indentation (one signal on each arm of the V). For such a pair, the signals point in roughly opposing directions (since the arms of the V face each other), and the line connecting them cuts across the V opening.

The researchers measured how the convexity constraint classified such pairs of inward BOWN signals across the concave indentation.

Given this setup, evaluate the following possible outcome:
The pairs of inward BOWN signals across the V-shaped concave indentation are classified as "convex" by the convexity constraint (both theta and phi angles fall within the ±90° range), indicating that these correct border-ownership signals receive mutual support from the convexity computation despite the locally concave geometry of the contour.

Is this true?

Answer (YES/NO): YES